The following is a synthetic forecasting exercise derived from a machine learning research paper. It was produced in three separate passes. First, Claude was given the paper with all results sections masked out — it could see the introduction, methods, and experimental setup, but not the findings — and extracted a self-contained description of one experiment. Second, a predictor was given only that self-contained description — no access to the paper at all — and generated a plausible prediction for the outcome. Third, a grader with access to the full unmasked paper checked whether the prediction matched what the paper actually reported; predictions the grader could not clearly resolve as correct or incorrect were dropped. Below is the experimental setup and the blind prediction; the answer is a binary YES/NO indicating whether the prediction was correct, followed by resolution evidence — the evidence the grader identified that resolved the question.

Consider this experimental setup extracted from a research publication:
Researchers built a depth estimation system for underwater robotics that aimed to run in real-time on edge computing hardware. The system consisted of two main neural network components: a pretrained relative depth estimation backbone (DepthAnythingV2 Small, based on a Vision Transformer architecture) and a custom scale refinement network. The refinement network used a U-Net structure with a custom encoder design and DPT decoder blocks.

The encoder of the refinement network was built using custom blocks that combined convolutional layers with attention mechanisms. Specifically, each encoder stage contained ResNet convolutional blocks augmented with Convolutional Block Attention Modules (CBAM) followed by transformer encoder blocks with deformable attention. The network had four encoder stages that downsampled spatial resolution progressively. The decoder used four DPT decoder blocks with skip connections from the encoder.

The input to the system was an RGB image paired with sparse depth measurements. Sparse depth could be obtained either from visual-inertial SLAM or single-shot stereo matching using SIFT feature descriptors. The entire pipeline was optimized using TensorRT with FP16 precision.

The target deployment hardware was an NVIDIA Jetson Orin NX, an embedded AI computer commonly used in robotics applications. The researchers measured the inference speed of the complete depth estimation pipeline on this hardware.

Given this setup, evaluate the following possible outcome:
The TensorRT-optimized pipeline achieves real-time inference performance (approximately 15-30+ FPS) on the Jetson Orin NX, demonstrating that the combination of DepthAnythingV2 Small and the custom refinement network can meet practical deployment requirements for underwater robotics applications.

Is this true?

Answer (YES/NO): YES